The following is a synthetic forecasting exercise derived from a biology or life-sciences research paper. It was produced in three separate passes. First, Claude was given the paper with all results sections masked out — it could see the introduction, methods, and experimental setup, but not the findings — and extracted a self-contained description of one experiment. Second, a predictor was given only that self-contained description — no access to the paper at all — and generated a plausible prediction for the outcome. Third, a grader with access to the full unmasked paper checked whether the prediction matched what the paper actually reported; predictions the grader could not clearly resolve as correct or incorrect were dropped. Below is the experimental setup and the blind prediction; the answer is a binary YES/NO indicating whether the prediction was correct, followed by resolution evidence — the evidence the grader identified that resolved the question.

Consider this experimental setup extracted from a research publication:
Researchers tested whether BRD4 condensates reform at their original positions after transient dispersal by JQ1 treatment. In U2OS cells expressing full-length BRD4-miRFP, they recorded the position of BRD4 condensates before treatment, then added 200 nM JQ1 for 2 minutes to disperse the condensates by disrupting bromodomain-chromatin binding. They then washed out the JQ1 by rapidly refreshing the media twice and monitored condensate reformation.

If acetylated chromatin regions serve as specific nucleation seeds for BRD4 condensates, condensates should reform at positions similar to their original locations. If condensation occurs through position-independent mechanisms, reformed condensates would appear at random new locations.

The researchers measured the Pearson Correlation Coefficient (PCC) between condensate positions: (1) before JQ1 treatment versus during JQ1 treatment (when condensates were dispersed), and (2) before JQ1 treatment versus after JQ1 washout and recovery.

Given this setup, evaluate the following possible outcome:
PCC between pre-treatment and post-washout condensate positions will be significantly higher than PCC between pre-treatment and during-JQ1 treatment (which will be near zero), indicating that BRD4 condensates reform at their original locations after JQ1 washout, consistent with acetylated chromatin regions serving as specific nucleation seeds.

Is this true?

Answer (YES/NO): YES